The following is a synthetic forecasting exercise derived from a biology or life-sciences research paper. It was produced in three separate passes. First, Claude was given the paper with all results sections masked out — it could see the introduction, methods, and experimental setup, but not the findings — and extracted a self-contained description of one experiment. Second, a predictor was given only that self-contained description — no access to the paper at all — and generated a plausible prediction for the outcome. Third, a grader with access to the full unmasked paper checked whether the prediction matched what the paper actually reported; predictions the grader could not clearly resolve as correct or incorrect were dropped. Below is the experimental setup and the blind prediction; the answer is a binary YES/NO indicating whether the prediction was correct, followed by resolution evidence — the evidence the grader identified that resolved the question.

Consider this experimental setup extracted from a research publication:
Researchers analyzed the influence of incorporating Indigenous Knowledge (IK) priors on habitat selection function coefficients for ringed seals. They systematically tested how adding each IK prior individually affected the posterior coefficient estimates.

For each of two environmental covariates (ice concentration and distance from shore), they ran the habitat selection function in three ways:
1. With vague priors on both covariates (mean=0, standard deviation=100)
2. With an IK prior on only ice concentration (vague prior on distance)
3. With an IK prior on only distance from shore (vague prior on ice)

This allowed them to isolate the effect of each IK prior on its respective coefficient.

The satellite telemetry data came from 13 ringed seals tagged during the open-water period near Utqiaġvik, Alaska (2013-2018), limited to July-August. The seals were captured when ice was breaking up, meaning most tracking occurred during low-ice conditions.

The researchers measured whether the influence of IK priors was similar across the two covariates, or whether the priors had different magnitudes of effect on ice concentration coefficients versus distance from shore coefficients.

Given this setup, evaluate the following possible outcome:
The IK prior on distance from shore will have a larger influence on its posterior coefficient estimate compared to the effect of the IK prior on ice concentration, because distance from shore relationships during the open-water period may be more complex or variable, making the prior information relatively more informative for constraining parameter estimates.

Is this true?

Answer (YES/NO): NO